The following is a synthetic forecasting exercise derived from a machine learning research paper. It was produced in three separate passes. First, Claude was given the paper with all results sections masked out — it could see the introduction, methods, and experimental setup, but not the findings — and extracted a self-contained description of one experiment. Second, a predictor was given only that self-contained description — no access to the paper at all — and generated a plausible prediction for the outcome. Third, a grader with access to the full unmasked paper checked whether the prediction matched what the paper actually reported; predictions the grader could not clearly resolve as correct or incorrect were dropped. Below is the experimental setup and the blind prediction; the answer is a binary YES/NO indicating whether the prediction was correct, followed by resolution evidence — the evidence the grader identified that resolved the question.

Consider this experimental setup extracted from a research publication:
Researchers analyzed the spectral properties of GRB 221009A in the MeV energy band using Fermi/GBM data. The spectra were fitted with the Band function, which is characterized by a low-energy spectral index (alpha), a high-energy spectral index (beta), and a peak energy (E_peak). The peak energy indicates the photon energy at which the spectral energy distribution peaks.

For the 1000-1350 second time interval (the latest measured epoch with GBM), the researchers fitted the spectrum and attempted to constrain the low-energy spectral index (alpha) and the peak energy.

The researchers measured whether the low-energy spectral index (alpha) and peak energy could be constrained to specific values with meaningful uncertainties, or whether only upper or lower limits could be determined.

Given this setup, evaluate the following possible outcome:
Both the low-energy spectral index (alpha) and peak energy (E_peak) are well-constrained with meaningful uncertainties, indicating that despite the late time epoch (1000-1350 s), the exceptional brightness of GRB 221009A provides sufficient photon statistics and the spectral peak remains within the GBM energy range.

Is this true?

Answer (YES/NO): NO